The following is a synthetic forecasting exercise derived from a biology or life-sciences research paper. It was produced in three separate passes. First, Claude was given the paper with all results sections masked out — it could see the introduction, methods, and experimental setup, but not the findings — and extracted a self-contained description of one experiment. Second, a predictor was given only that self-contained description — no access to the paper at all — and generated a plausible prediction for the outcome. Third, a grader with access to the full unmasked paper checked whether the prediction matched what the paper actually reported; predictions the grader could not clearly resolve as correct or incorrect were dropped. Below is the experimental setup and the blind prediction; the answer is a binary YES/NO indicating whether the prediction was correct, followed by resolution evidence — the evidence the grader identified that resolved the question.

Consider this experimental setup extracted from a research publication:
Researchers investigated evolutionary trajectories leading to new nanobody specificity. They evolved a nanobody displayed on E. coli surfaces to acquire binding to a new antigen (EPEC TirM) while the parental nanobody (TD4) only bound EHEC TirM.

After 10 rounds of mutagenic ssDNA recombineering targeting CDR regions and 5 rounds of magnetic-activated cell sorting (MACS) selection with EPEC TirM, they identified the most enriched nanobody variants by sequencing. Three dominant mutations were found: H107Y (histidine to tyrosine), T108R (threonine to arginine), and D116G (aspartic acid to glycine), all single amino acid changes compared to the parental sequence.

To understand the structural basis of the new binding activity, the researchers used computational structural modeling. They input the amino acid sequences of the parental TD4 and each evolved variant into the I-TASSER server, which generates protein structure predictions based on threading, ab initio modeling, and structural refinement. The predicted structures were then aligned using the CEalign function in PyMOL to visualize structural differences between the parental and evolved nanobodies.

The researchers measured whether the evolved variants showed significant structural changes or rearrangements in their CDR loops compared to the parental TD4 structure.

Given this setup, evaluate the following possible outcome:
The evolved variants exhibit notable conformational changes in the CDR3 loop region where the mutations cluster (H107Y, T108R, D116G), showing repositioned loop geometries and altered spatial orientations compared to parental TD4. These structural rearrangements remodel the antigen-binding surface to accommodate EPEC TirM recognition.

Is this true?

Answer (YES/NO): NO